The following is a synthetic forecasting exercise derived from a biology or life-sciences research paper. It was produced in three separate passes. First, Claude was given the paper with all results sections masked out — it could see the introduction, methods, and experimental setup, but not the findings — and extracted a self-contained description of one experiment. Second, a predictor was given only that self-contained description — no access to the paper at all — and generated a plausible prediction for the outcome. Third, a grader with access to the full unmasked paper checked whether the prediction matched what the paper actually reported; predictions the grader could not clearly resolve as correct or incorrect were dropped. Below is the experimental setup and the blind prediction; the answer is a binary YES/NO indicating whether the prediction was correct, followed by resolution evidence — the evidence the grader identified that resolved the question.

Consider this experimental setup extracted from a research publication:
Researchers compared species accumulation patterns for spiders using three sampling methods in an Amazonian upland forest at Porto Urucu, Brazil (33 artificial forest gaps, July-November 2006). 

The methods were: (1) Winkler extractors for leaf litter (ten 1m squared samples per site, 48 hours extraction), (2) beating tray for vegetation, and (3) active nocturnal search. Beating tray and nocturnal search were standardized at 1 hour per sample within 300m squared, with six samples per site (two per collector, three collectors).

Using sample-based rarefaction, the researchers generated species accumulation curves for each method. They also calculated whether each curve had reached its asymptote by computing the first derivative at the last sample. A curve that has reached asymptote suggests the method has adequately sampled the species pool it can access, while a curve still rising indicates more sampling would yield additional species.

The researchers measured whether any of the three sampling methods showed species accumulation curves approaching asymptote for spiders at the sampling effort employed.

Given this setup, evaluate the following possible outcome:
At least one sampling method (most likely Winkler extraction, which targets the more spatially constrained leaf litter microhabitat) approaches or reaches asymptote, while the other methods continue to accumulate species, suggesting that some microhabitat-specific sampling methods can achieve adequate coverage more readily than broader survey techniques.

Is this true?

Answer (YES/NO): NO